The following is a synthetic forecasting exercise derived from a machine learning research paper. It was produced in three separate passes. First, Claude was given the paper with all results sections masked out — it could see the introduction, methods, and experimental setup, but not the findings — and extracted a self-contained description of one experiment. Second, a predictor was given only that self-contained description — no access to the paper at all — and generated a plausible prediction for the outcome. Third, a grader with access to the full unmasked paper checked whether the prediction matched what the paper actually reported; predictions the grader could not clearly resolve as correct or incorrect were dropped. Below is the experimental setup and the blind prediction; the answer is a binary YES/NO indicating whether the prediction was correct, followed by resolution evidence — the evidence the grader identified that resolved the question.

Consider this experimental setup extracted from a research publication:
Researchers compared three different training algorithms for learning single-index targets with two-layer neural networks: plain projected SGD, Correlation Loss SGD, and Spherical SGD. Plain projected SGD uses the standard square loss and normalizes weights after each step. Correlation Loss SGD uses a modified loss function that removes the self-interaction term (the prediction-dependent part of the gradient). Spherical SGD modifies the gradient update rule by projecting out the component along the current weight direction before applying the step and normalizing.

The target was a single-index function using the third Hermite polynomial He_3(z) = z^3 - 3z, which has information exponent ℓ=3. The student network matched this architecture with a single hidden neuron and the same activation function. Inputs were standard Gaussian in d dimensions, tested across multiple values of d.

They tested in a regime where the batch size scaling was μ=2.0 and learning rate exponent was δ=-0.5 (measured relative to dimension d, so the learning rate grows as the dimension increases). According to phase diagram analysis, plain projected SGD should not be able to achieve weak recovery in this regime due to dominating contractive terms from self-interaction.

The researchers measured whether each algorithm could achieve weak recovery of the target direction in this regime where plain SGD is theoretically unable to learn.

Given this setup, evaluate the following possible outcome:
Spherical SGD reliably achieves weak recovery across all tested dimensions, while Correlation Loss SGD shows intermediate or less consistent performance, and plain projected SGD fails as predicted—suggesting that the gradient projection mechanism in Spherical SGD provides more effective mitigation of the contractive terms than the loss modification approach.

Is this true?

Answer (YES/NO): NO